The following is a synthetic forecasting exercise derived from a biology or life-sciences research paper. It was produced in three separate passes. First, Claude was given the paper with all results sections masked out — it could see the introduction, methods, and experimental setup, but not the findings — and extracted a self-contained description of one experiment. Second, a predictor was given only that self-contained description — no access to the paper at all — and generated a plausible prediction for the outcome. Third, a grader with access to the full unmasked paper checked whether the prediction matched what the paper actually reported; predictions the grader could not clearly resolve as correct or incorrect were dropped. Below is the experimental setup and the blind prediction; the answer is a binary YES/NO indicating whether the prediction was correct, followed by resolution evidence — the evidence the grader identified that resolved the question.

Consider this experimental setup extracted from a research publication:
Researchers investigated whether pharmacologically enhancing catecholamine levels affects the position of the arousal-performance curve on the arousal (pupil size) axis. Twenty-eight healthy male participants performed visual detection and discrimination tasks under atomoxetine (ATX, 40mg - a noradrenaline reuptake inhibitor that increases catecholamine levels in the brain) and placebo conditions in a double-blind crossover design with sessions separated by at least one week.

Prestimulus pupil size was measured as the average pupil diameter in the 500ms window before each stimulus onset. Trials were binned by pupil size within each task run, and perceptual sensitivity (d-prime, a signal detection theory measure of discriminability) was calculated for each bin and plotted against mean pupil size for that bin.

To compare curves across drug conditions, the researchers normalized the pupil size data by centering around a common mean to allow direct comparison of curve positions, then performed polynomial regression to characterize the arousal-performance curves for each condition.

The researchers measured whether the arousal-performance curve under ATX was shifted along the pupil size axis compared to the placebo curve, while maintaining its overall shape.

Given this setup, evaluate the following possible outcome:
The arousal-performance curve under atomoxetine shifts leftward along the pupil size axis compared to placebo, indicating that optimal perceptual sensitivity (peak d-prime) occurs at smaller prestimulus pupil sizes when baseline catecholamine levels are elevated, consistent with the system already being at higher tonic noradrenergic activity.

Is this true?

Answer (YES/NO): NO